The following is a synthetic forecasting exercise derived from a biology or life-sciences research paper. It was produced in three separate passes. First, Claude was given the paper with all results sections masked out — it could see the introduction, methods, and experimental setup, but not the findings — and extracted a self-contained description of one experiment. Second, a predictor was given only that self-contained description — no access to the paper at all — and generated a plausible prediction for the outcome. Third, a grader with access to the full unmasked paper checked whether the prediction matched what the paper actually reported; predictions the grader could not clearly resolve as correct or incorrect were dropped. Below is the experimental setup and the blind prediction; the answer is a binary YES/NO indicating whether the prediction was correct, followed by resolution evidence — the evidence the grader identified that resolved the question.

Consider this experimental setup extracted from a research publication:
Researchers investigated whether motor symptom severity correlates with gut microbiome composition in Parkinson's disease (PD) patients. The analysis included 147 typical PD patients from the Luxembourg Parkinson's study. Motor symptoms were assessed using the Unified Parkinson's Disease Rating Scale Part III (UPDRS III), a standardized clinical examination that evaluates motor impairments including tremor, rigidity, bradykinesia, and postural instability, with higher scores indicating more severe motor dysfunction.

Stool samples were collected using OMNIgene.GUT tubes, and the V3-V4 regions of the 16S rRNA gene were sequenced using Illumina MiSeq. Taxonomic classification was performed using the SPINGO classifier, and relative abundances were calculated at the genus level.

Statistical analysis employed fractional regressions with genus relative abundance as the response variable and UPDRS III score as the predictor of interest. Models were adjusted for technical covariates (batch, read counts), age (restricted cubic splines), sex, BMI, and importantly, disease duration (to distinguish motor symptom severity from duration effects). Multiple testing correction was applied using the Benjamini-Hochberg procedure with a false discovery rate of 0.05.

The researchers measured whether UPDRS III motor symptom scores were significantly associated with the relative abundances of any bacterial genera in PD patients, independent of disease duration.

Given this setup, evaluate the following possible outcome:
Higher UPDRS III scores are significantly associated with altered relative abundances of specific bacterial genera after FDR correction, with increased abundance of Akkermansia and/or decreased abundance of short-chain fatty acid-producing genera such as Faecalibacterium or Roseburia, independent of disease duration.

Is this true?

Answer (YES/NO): NO